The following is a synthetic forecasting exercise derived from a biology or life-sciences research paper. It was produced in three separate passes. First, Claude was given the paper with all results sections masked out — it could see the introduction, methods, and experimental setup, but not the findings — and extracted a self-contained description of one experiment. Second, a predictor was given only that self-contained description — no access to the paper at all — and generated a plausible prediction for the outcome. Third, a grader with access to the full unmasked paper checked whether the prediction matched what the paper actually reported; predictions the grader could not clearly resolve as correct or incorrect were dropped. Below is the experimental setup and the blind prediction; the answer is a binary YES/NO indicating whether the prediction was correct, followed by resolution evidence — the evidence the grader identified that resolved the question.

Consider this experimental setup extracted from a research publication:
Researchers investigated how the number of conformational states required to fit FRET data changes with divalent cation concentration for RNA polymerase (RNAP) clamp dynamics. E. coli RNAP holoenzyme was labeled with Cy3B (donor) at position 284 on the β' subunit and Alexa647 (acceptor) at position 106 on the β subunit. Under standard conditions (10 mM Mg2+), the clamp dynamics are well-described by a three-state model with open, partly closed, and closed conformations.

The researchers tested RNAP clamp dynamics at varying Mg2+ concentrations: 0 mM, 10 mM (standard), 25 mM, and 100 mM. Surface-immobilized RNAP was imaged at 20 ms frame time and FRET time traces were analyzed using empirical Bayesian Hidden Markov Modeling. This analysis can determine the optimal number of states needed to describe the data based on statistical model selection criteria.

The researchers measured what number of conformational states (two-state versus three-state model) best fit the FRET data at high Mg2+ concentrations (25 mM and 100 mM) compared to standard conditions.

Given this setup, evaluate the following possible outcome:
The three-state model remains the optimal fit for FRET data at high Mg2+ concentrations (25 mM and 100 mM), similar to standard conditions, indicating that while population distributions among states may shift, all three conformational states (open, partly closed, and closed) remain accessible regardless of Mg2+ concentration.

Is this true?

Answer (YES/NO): NO